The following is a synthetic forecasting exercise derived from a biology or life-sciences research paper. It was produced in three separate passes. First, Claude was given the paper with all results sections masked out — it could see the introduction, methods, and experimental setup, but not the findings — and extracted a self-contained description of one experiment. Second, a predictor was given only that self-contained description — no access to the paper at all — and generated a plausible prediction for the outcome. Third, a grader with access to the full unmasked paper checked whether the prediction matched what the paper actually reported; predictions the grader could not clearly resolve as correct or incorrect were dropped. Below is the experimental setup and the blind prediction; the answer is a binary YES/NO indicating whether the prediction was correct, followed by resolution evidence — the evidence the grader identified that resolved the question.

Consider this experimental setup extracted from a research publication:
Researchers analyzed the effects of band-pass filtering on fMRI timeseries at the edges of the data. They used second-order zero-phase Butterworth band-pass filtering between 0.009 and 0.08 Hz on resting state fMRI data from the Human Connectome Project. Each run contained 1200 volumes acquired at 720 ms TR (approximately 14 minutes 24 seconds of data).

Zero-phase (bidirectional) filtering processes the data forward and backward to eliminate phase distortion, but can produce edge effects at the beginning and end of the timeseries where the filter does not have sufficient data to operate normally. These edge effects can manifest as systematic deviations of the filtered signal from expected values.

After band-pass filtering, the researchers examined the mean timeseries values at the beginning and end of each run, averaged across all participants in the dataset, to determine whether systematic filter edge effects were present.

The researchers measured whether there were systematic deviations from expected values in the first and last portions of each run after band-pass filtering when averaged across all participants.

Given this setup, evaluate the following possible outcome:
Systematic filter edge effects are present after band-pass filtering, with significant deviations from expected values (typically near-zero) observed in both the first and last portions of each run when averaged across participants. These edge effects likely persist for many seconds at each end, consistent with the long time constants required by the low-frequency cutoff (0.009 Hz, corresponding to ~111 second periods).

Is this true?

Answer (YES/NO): YES